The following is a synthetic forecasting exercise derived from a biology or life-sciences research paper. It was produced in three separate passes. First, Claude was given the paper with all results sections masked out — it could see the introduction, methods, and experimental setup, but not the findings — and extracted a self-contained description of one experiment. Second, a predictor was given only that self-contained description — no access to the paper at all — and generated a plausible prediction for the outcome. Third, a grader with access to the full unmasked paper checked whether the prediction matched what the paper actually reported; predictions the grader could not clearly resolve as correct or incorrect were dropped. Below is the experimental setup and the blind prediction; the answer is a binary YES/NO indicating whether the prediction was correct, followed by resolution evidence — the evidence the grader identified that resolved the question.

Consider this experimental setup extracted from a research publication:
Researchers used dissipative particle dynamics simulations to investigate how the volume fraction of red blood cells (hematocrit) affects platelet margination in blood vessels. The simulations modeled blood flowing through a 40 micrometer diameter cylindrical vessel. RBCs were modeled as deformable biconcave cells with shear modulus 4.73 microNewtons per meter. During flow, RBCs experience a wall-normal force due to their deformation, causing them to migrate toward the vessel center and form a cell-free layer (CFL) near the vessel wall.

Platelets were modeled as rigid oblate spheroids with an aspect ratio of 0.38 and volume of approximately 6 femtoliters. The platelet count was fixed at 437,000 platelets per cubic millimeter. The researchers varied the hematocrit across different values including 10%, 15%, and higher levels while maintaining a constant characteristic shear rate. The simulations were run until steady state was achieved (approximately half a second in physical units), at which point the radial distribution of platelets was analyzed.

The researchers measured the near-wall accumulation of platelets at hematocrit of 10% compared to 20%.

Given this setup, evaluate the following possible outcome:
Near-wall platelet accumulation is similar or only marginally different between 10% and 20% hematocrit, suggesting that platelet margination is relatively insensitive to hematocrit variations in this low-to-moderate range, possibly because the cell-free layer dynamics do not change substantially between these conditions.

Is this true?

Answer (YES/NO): NO